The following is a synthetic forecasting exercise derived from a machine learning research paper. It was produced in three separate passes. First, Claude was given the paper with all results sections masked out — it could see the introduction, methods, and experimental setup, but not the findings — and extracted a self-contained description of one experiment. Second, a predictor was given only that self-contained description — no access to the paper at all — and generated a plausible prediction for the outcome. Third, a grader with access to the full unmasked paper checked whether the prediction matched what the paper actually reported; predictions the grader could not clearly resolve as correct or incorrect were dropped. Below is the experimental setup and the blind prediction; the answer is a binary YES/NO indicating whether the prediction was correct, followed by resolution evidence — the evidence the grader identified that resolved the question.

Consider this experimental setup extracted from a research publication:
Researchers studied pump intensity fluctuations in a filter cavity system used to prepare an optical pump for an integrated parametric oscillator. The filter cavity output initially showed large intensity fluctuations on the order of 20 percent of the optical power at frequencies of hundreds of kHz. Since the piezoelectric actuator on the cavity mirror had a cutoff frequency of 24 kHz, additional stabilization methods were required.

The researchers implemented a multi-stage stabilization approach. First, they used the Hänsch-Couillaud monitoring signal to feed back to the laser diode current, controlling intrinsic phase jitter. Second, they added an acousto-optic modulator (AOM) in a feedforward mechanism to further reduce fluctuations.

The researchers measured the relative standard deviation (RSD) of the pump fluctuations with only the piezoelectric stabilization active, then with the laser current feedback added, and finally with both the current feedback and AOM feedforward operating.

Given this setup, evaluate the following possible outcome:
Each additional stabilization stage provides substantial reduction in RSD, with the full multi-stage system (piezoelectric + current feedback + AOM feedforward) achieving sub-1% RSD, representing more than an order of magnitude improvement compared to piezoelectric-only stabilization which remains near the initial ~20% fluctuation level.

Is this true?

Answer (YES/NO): NO